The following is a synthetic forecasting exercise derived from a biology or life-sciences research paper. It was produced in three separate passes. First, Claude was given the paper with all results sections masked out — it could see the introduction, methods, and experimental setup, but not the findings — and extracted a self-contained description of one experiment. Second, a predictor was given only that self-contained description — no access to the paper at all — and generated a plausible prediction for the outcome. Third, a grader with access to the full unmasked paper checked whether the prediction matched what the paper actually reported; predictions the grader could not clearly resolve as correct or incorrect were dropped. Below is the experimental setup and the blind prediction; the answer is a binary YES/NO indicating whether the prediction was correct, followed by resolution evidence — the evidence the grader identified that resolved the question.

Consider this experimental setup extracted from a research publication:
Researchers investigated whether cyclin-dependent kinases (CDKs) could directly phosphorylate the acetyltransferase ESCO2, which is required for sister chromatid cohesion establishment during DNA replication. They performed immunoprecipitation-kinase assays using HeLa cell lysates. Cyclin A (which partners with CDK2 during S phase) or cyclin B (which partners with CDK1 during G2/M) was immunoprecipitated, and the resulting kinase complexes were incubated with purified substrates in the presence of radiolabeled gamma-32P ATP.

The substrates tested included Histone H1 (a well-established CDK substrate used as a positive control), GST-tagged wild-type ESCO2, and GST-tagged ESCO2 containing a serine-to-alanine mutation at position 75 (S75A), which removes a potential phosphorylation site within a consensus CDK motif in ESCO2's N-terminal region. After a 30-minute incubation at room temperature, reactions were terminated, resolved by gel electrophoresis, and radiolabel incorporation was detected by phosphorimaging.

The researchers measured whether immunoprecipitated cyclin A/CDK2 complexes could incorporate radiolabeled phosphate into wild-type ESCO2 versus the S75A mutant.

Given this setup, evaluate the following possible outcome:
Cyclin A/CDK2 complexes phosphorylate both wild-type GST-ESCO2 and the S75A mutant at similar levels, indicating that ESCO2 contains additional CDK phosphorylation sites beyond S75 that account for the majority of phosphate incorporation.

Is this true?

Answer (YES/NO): NO